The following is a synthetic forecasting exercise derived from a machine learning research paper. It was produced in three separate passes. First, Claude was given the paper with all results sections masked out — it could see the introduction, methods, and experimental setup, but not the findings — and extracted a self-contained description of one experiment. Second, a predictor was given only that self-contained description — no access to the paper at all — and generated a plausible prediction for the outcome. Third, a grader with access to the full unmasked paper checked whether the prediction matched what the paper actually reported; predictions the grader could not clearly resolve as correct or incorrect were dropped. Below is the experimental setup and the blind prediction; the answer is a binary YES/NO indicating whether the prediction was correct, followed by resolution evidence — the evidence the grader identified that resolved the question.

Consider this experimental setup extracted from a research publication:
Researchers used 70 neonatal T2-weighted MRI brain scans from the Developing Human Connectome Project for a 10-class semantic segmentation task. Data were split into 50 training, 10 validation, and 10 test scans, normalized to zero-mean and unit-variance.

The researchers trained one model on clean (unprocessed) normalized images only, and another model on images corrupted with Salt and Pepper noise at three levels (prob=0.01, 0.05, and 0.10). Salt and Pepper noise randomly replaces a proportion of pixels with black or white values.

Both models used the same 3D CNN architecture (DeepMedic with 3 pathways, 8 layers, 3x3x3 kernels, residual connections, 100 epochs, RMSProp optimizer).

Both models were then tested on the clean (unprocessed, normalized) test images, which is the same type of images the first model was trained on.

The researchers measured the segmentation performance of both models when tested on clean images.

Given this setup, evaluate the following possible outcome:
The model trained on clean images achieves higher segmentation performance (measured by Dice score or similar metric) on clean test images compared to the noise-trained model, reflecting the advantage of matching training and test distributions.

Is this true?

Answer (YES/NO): YES